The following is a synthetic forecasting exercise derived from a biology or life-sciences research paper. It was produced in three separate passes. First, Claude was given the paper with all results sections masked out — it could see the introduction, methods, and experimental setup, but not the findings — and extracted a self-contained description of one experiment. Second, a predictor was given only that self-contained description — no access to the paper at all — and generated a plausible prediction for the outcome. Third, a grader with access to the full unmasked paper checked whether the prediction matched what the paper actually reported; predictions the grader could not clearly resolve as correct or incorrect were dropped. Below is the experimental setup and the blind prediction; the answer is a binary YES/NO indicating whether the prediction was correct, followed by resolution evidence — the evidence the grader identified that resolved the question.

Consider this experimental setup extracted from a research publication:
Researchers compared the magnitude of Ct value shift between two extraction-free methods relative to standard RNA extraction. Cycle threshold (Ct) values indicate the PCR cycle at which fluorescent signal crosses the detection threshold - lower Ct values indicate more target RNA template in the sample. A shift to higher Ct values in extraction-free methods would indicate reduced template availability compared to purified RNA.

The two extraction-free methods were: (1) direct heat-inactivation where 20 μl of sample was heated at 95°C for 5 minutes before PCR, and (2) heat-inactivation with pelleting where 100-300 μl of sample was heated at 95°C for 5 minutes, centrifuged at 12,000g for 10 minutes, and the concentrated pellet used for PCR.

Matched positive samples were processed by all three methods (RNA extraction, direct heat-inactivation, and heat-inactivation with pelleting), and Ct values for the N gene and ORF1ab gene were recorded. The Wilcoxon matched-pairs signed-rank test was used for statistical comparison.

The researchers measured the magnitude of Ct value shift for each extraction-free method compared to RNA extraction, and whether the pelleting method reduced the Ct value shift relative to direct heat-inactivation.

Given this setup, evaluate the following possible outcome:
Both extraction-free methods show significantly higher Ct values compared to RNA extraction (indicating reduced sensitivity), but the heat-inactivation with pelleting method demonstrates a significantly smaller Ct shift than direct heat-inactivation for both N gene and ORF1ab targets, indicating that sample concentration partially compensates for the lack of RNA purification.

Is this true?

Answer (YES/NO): YES